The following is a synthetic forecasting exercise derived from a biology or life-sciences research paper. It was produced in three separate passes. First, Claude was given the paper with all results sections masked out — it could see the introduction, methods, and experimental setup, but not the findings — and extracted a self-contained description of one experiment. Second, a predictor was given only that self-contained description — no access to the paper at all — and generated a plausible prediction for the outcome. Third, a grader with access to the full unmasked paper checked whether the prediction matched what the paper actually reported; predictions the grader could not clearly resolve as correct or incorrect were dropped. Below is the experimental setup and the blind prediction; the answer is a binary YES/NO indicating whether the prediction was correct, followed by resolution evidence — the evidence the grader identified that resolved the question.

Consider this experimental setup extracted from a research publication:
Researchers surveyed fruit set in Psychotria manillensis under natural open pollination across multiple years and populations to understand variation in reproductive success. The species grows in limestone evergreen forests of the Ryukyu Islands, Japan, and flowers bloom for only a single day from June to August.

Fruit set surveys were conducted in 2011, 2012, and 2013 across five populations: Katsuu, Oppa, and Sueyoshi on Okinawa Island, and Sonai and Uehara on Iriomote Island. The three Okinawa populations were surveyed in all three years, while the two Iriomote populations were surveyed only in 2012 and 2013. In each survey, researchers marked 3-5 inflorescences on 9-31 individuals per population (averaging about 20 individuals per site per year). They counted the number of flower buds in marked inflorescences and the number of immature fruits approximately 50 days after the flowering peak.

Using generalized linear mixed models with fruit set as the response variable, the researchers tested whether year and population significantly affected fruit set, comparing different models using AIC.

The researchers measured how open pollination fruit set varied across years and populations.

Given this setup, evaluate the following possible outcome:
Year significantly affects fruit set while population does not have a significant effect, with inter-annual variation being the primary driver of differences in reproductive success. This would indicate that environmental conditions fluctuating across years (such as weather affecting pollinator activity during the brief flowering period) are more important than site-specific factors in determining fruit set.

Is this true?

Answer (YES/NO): NO